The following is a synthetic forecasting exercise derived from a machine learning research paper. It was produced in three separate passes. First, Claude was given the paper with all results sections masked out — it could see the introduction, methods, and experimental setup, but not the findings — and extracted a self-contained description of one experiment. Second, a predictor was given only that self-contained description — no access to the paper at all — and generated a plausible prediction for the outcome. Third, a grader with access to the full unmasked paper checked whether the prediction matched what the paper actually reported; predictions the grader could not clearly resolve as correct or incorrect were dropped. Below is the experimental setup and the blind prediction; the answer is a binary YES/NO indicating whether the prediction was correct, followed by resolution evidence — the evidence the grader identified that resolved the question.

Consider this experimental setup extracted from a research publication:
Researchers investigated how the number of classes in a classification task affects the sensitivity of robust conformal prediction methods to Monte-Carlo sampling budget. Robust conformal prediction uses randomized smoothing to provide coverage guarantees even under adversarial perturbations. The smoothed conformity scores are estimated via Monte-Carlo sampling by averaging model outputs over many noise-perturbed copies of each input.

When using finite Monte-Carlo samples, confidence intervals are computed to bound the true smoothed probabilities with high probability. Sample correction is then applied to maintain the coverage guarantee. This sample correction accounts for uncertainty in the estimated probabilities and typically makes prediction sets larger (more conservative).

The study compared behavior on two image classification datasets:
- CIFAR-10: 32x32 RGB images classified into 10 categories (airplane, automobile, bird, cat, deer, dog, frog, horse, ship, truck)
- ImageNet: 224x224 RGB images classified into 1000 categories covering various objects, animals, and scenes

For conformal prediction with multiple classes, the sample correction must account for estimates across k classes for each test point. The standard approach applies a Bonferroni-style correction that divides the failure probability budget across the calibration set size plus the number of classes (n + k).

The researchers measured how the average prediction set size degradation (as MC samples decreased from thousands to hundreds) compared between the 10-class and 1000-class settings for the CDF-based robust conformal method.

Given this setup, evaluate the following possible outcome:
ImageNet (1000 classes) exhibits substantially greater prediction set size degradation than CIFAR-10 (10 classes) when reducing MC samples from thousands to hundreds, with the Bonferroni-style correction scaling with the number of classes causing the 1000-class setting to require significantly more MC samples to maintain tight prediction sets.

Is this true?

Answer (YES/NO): YES